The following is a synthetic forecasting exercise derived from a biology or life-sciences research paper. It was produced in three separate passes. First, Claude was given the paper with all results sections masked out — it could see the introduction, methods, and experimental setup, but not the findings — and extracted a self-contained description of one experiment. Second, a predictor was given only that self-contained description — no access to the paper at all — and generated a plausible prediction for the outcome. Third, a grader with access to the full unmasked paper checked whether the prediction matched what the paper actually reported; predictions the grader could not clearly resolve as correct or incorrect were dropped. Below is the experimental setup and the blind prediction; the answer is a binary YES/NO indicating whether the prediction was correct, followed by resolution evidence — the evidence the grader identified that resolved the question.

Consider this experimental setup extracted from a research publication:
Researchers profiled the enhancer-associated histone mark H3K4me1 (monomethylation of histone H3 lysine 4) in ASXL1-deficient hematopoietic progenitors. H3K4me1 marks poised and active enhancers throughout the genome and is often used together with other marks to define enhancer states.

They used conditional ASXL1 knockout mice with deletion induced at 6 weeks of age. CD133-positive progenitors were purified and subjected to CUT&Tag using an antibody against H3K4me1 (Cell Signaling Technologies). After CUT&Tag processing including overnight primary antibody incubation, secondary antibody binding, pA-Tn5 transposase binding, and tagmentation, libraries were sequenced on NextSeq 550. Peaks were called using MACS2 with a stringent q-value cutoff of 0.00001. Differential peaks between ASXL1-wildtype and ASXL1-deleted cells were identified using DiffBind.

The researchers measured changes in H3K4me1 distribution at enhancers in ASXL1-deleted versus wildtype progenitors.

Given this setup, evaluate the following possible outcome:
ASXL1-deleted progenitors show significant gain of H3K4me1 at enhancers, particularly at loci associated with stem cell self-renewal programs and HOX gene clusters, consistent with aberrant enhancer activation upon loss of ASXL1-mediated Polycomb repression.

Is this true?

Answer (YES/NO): NO